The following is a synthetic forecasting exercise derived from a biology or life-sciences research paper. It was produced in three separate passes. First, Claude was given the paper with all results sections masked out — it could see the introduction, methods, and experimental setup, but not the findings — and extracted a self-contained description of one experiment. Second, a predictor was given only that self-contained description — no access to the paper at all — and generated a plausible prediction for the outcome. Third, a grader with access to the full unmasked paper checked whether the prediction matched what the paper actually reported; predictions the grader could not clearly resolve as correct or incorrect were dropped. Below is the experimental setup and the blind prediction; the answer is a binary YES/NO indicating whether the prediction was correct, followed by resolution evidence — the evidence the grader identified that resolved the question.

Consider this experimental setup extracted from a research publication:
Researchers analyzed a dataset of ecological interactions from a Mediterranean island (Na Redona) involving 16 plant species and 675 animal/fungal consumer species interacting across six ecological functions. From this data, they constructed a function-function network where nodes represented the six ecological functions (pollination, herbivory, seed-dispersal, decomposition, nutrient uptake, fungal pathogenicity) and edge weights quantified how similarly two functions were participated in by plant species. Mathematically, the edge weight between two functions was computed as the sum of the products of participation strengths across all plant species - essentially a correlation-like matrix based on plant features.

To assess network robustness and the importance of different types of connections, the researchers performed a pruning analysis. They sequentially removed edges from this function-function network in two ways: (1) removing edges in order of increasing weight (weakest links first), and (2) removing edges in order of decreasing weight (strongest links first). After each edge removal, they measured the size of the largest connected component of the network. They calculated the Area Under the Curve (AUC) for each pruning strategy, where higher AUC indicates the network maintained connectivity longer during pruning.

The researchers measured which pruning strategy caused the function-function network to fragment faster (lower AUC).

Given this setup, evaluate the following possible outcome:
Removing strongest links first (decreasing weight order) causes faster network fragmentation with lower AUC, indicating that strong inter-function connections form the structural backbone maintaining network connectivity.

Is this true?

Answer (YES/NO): NO